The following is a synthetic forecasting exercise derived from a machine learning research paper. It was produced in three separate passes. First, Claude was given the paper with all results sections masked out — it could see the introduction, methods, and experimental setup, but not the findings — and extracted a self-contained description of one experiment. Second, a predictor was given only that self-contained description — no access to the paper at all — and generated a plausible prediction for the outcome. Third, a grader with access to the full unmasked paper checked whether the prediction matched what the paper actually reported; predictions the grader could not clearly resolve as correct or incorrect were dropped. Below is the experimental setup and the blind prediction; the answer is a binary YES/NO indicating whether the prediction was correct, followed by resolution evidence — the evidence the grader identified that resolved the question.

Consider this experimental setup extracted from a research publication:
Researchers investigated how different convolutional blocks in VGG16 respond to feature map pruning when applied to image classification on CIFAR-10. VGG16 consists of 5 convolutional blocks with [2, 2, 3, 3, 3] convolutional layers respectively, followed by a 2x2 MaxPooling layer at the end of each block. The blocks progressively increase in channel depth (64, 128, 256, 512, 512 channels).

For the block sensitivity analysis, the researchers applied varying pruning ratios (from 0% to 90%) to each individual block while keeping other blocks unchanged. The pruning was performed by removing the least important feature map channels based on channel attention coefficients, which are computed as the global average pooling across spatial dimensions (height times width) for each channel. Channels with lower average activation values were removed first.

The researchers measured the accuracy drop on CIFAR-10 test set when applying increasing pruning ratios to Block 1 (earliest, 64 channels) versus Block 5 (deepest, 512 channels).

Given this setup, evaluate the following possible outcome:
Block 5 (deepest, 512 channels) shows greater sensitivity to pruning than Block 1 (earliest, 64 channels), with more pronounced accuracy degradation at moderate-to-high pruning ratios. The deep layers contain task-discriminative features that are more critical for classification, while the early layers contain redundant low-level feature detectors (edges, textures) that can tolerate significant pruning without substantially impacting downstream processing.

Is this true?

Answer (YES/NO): NO